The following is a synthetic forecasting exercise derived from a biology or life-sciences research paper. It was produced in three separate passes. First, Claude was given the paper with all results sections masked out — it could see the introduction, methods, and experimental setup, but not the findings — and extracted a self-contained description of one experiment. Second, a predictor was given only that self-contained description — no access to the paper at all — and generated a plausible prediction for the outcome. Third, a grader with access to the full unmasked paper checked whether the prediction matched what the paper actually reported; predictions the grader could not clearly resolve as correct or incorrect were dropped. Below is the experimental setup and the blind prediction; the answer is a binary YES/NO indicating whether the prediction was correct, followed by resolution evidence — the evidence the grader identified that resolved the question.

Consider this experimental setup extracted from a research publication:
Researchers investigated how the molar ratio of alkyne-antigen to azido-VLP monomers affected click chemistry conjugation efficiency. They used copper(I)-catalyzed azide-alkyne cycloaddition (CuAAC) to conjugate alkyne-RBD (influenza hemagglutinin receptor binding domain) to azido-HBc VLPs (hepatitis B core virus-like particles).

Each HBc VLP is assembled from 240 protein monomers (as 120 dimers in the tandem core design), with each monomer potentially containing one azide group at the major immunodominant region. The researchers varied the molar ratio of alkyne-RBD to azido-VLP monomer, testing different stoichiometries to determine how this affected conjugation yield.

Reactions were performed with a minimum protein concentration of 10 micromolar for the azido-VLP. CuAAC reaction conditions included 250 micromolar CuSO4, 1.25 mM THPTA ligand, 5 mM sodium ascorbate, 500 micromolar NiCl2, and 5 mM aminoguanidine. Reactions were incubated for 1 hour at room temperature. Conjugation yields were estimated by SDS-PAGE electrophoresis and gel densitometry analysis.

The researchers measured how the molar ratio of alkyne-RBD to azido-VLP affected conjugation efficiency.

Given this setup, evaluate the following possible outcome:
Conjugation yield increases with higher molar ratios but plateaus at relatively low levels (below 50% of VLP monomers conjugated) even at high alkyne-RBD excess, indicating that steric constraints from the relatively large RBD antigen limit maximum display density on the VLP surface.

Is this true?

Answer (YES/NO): NO